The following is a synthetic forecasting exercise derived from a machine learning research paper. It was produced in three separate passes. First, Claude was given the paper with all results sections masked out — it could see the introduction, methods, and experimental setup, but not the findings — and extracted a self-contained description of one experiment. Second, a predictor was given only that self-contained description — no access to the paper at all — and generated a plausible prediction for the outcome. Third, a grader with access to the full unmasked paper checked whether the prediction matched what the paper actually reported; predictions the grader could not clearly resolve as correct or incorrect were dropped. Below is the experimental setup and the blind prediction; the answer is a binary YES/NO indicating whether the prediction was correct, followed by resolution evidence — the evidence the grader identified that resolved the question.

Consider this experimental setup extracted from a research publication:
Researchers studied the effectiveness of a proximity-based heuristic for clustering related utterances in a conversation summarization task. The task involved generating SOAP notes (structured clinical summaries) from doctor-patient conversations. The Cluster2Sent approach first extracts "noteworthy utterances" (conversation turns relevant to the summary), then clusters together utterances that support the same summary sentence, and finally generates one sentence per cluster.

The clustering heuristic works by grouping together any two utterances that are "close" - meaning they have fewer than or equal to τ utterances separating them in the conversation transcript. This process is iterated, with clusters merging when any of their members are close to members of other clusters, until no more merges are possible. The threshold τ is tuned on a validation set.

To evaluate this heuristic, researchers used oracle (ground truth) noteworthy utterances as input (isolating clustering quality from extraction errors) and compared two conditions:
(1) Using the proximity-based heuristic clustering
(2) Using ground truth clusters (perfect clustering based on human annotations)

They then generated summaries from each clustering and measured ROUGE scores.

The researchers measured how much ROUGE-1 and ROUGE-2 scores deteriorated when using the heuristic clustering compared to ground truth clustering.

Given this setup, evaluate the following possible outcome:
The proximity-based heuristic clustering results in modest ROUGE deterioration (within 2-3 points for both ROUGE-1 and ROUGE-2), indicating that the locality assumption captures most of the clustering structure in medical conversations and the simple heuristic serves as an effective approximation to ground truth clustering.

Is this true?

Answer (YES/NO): NO